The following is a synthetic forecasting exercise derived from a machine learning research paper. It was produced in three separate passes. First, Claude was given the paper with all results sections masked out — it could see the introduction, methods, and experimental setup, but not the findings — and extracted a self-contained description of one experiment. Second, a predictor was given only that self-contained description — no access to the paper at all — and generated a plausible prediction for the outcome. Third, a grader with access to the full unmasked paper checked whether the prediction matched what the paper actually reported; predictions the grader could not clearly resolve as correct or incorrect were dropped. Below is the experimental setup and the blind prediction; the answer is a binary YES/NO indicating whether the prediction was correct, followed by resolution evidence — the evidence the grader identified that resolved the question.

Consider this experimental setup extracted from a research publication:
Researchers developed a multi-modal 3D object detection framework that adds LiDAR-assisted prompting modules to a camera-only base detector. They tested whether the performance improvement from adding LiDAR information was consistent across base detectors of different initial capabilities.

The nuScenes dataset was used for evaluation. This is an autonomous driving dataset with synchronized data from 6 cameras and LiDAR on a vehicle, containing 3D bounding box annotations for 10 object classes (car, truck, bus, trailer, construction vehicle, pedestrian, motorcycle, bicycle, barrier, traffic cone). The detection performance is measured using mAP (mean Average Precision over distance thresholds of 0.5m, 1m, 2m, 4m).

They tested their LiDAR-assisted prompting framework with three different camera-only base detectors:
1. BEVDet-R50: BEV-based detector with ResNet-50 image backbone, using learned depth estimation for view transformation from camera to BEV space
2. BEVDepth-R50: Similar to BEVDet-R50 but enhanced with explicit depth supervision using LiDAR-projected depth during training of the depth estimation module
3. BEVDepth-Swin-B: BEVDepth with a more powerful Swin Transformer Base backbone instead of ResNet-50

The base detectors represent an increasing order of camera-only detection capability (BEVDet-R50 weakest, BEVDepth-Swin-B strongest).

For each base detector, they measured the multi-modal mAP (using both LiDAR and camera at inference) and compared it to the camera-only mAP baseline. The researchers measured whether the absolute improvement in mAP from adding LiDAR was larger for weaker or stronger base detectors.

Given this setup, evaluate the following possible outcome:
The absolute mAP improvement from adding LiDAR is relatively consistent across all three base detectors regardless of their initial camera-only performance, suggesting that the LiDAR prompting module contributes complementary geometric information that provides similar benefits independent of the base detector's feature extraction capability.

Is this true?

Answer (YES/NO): YES